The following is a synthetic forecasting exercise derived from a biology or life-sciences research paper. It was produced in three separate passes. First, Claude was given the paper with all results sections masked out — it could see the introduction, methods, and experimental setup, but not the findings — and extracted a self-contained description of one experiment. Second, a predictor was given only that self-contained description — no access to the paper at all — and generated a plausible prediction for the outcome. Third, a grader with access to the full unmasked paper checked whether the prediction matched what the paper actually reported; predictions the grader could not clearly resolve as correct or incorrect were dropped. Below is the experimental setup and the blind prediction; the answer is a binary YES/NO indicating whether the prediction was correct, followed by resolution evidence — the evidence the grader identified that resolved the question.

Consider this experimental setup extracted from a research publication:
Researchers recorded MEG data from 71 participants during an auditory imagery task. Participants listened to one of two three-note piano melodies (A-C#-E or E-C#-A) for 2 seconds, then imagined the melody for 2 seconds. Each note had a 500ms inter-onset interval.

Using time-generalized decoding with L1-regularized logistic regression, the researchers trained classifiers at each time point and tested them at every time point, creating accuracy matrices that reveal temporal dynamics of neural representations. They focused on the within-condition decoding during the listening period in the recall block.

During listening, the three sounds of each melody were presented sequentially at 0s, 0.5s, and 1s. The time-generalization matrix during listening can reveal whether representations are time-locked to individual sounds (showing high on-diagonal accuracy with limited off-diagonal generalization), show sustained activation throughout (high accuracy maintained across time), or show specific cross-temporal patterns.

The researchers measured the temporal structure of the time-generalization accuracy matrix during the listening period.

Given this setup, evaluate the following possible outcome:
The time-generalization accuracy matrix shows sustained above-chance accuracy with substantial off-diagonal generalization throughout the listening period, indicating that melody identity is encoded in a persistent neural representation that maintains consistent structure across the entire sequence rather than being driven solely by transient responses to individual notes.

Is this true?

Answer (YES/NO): NO